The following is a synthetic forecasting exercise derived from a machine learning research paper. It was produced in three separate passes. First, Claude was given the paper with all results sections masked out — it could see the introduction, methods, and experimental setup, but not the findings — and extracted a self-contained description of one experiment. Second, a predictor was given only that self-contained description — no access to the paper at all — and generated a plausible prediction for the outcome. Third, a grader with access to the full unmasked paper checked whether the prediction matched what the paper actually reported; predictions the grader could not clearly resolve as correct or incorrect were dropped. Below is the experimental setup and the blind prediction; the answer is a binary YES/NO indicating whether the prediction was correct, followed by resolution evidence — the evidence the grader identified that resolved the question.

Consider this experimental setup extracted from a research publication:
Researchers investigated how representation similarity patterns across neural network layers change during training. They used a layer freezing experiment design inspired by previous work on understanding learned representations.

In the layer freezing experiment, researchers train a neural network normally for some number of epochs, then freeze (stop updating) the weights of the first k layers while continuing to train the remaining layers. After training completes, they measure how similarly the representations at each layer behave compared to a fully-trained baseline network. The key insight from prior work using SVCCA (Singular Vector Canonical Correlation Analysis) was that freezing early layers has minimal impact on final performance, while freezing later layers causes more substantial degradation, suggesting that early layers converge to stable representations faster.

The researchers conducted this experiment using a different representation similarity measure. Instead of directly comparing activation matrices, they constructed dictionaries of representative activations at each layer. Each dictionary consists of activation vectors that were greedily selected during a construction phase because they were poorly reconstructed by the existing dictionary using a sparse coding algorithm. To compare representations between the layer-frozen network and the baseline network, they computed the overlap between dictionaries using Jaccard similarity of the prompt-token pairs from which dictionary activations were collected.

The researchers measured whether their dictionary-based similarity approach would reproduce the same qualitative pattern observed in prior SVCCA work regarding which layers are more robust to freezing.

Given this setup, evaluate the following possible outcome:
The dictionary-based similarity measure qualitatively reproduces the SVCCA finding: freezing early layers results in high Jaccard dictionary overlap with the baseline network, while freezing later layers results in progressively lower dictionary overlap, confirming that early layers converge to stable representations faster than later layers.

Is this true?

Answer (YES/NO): YES